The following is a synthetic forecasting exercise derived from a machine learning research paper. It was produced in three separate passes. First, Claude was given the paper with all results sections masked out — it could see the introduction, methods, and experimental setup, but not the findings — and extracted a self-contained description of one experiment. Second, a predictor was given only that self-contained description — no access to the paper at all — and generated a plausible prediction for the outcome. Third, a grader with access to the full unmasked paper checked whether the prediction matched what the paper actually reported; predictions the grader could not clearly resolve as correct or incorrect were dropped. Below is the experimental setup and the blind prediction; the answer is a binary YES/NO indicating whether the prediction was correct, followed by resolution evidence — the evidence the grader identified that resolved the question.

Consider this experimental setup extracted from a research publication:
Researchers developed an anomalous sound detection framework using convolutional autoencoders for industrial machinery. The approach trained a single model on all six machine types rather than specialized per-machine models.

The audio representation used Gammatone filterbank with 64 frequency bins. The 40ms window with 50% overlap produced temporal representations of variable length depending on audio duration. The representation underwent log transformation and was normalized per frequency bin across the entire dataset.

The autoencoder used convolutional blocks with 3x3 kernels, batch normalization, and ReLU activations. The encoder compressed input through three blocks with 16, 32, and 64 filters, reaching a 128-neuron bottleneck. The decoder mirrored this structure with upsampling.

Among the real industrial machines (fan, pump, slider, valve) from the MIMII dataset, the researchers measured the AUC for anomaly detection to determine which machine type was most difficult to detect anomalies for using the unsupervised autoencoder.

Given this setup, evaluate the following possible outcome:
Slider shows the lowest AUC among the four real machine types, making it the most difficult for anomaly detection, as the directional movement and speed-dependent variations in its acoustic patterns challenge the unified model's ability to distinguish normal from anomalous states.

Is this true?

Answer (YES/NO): NO